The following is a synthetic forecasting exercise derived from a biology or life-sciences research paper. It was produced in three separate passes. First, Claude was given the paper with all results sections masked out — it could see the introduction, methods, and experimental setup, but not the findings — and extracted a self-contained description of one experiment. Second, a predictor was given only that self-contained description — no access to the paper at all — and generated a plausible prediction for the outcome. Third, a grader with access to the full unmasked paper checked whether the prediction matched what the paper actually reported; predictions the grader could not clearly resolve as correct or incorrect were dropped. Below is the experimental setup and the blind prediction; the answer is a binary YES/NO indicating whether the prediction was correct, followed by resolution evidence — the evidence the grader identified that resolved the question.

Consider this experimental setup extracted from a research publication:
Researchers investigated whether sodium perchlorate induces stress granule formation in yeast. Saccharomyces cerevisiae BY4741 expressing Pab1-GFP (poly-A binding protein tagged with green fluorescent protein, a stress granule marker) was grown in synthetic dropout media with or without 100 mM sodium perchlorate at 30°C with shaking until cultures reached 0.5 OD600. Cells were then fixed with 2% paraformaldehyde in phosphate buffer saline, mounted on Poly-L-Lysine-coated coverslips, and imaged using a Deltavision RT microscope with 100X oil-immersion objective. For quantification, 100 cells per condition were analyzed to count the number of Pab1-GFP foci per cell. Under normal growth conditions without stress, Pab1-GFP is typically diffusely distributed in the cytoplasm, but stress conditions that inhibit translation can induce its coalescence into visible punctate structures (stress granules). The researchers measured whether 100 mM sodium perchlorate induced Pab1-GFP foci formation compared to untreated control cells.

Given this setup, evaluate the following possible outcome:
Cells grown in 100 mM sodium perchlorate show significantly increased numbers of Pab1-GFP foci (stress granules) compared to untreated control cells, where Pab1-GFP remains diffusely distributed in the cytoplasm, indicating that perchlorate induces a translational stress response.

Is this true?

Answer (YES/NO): NO